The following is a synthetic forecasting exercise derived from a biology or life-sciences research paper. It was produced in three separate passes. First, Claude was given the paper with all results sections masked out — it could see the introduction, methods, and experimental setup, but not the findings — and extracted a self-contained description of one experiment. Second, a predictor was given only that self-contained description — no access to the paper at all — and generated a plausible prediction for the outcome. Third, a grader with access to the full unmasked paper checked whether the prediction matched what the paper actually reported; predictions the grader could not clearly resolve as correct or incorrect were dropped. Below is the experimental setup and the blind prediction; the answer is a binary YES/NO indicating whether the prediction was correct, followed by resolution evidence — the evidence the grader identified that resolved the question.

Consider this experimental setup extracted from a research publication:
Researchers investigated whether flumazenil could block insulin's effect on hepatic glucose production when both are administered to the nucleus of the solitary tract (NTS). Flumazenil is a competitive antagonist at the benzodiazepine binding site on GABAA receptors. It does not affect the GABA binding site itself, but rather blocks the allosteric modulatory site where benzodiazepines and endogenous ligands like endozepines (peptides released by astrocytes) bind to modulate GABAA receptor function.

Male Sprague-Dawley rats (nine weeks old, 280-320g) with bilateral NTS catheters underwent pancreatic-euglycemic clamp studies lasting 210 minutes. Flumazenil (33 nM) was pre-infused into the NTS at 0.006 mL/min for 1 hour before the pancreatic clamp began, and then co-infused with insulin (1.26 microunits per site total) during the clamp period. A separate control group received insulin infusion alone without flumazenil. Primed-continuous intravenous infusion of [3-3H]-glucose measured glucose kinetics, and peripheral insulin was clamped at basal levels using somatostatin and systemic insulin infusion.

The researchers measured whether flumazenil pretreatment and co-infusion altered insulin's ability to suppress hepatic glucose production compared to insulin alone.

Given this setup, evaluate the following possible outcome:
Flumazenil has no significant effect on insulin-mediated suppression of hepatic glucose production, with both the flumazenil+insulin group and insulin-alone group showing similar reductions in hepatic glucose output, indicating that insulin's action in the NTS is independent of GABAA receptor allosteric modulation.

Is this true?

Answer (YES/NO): NO